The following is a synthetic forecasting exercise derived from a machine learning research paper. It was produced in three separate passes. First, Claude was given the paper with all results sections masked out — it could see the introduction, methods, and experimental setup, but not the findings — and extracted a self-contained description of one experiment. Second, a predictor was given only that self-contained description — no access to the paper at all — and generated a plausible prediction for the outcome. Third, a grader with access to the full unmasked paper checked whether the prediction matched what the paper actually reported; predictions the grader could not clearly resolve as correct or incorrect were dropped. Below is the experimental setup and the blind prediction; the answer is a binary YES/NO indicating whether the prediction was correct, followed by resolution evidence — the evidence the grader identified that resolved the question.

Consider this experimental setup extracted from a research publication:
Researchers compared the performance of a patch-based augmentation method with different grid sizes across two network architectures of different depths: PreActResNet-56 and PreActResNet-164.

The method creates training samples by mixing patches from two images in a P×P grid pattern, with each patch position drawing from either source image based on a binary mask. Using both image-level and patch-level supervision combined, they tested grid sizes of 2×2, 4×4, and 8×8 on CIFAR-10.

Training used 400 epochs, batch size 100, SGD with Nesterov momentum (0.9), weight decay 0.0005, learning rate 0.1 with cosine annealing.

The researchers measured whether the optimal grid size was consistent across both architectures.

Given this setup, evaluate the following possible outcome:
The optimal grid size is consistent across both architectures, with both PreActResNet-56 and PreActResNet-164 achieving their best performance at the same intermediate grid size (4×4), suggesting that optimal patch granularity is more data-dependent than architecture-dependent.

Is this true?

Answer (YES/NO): YES